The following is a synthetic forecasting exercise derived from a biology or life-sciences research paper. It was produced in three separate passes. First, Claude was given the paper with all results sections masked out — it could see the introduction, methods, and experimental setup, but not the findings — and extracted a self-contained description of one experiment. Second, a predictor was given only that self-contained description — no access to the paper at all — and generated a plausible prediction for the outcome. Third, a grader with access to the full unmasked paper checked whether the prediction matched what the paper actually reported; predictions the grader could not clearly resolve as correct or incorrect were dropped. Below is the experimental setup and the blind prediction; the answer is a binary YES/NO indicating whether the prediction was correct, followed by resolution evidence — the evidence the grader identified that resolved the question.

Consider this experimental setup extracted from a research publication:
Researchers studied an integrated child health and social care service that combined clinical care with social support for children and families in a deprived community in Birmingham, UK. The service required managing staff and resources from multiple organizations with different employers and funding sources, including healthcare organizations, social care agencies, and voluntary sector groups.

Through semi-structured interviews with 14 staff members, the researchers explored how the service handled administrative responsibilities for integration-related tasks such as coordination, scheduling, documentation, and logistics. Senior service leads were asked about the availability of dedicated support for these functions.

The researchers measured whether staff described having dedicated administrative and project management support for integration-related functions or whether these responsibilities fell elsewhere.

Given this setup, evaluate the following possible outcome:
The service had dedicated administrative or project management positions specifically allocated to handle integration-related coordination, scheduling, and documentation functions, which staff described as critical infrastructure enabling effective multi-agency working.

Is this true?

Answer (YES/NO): NO